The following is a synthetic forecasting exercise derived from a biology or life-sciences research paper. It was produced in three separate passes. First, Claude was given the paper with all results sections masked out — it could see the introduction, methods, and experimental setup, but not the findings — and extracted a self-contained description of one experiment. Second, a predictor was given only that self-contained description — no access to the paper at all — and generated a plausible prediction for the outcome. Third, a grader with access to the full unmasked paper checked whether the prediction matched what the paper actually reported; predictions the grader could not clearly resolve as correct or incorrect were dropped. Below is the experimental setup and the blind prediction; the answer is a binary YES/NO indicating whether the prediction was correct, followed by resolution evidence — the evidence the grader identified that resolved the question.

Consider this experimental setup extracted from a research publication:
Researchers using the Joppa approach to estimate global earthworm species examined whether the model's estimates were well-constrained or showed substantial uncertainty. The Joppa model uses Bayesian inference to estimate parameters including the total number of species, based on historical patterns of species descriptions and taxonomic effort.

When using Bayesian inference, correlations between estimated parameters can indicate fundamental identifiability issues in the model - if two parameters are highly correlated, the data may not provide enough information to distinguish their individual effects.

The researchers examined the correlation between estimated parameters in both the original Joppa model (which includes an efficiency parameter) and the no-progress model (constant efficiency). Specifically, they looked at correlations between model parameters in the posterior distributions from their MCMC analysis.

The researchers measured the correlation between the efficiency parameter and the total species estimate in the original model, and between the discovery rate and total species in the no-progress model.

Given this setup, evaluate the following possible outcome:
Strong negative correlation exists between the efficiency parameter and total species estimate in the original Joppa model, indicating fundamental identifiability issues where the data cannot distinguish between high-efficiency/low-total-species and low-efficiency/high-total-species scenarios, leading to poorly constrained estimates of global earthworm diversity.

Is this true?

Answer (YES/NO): NO